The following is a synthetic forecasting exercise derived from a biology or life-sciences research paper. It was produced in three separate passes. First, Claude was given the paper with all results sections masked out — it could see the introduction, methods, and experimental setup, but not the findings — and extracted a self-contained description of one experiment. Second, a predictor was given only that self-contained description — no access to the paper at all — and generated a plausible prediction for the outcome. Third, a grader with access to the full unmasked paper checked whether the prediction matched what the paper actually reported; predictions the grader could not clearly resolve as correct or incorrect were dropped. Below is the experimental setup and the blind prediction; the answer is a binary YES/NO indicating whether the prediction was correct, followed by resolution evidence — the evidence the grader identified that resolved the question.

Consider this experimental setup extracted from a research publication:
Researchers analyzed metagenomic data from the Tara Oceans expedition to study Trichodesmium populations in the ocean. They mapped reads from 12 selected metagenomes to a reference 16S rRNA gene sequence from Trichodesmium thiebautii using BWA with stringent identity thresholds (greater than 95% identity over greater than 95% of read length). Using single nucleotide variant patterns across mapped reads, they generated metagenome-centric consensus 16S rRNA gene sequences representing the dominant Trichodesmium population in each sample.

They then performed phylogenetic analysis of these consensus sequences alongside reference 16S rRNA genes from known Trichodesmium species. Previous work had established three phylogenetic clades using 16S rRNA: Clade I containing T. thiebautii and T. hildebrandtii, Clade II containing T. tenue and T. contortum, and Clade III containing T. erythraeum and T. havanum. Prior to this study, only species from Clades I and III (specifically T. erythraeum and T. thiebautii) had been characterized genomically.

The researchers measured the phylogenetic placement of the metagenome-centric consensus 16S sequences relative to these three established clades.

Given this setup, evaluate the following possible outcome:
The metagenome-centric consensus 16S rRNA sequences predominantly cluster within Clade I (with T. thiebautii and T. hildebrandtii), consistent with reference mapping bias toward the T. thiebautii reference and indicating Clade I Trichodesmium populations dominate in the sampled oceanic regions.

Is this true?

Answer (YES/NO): NO